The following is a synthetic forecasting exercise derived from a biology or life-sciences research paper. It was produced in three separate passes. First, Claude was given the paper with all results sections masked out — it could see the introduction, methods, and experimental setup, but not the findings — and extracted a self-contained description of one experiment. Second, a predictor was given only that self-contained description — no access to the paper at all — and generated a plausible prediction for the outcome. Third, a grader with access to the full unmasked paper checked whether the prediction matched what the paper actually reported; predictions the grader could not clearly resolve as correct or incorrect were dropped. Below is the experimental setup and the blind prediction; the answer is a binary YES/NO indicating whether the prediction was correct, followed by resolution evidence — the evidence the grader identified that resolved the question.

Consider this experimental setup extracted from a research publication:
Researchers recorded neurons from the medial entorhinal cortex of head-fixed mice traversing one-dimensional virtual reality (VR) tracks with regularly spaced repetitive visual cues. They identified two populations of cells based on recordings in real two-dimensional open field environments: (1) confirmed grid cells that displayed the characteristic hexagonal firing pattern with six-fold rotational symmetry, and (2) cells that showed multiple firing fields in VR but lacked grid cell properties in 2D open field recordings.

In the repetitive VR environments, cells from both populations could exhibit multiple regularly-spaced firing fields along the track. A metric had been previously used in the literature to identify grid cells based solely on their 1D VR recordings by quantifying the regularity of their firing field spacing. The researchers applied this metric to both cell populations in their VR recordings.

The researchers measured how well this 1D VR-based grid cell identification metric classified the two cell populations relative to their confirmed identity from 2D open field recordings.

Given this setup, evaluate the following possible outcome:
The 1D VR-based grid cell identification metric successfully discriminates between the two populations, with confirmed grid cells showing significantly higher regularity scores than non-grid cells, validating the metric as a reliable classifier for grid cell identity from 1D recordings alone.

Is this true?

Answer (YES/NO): NO